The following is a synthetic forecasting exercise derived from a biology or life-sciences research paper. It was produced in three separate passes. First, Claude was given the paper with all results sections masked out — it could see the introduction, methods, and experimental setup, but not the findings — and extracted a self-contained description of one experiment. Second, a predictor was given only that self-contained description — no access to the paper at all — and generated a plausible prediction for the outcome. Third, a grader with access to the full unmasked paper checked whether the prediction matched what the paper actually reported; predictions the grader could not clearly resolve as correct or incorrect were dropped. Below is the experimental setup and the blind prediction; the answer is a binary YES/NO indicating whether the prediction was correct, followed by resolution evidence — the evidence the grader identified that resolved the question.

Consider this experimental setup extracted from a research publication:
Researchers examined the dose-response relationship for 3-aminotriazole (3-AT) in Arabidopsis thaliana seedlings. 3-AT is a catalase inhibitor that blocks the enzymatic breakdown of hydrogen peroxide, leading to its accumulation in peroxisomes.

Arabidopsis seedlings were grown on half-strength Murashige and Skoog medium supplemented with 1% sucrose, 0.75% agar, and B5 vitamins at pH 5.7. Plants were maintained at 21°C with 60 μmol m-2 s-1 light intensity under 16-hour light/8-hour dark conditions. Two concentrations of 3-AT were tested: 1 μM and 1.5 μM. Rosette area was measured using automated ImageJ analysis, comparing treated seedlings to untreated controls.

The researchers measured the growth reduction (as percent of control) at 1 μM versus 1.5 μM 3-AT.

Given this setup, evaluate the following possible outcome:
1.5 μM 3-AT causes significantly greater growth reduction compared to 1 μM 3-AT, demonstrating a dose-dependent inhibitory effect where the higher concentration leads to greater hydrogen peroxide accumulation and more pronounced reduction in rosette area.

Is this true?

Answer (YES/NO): YES